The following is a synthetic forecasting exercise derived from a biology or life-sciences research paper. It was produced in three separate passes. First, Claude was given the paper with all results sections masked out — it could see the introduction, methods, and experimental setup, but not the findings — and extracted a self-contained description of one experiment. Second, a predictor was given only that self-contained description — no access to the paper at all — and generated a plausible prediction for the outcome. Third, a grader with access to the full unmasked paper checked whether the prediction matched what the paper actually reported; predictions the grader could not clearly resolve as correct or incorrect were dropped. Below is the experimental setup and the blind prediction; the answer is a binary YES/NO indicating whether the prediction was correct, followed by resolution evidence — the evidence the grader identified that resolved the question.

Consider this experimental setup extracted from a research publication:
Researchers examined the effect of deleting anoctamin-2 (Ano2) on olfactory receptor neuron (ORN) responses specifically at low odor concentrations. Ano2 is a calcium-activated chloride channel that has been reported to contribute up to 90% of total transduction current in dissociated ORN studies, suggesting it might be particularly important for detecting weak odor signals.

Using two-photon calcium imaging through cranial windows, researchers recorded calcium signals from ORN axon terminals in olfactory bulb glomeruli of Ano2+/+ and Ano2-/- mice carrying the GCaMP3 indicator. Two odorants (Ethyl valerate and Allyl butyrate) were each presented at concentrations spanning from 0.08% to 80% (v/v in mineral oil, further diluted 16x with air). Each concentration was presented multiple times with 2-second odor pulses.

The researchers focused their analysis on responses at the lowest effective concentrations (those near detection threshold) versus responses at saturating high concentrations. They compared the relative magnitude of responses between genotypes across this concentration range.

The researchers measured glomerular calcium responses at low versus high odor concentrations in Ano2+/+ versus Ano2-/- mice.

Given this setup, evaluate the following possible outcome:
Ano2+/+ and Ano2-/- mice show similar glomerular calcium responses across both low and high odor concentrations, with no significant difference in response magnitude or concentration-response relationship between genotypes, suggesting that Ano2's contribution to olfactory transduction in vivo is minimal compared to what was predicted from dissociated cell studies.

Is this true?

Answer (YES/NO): NO